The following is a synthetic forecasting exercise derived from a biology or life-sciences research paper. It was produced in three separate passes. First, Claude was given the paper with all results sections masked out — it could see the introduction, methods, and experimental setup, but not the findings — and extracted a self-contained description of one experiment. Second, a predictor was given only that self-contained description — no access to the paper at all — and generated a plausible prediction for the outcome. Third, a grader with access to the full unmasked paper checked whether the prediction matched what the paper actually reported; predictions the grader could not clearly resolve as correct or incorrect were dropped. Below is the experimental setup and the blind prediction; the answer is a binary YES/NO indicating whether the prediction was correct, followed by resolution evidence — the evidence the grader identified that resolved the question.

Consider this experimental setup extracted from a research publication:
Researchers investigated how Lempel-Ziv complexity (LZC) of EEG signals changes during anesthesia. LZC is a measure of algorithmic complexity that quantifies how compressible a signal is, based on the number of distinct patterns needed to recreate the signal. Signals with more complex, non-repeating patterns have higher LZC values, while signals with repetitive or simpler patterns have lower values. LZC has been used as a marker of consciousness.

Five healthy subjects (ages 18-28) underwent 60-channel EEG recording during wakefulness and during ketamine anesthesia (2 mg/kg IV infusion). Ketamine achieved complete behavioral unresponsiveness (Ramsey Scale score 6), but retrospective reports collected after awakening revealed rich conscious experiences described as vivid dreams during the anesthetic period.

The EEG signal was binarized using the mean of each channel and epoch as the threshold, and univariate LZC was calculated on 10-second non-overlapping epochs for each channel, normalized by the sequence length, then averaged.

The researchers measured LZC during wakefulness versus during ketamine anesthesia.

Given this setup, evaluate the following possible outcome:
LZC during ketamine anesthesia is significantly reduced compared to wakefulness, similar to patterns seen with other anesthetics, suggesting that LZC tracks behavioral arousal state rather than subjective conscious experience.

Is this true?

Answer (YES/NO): NO